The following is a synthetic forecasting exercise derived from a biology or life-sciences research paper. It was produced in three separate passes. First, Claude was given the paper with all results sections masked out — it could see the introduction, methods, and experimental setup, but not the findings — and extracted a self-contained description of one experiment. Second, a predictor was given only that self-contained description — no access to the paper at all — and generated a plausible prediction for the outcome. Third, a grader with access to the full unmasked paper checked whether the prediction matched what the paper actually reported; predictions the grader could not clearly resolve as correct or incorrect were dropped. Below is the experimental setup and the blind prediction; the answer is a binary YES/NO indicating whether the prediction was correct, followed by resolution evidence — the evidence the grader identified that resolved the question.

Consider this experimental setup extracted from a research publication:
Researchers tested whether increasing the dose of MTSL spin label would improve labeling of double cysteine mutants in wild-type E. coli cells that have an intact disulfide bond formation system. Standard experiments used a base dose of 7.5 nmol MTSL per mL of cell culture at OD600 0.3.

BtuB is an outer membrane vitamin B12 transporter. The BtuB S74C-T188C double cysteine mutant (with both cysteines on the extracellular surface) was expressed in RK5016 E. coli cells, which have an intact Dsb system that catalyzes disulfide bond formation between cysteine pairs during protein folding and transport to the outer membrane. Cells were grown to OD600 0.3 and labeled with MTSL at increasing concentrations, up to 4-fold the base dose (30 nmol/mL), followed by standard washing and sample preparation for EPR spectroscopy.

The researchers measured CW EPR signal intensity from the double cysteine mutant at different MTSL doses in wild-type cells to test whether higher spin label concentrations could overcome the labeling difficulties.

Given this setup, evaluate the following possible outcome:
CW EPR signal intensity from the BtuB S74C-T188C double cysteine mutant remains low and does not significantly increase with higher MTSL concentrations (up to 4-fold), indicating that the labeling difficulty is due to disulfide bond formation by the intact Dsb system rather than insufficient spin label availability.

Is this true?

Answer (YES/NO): YES